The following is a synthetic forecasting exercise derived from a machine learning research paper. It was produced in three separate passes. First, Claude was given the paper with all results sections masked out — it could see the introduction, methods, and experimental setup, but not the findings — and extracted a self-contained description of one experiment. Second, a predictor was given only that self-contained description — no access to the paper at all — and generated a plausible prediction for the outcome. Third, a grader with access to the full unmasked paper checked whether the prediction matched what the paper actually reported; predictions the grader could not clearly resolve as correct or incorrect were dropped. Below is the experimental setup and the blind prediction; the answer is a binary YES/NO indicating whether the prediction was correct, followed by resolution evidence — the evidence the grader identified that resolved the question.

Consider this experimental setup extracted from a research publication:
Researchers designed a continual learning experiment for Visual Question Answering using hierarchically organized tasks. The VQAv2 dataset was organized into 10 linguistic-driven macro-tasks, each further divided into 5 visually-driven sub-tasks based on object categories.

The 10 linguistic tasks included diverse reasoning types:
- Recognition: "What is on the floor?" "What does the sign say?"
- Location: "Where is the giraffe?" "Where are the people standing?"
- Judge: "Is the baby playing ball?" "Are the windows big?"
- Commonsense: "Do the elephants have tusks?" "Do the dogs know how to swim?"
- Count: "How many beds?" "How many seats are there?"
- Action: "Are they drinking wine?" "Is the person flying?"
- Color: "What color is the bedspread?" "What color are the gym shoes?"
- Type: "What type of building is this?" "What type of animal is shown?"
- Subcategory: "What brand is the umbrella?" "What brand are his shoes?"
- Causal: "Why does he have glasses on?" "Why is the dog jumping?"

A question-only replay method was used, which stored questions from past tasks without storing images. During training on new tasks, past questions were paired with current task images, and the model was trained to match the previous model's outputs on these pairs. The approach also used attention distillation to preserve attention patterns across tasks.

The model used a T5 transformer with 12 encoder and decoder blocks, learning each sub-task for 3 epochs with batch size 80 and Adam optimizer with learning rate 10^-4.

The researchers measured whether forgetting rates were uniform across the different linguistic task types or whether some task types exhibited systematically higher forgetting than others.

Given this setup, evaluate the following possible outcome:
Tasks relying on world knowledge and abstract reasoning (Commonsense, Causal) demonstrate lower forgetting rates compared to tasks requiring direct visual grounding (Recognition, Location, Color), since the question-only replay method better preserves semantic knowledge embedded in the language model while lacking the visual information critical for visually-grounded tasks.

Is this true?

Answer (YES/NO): NO